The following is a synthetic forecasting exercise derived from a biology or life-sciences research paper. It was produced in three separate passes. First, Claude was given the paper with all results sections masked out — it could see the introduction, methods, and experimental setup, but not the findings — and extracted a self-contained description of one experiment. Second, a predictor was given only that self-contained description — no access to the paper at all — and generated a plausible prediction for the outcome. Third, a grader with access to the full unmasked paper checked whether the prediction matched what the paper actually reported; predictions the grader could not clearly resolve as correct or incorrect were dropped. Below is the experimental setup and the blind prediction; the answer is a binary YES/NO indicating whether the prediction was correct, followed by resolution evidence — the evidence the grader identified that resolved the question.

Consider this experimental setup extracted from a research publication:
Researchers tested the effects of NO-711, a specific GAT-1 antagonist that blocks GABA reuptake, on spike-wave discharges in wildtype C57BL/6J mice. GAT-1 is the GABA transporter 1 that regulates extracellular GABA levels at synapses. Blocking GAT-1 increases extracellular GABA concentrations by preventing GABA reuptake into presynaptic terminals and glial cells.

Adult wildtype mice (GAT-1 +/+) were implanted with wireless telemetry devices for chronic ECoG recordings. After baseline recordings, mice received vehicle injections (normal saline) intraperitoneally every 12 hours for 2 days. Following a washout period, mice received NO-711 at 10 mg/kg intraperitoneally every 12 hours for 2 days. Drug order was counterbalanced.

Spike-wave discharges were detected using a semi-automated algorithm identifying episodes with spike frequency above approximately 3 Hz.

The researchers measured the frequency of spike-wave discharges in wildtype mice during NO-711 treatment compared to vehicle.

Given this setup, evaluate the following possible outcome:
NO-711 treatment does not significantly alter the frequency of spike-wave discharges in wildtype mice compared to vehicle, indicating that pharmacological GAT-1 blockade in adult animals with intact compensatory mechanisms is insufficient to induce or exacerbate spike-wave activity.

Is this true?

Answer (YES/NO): NO